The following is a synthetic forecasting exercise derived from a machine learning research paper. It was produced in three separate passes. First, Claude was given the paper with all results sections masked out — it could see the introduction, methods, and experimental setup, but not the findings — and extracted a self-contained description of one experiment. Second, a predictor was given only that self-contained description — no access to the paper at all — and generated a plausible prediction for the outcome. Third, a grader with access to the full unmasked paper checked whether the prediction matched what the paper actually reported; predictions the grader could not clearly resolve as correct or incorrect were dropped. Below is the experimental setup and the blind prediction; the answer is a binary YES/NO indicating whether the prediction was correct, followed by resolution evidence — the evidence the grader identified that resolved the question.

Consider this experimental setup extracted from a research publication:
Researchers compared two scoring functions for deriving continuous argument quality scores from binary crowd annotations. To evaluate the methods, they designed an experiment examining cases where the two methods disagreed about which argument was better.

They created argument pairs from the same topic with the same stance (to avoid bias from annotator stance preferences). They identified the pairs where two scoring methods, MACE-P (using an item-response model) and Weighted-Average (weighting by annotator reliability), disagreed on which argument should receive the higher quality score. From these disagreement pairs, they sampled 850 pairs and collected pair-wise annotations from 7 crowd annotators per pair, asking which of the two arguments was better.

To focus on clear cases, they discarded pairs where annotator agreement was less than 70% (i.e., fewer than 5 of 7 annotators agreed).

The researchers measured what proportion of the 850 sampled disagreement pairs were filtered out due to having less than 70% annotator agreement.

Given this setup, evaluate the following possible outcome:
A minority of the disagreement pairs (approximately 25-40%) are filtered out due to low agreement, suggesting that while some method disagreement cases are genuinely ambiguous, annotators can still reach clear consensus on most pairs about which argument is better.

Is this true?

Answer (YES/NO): YES